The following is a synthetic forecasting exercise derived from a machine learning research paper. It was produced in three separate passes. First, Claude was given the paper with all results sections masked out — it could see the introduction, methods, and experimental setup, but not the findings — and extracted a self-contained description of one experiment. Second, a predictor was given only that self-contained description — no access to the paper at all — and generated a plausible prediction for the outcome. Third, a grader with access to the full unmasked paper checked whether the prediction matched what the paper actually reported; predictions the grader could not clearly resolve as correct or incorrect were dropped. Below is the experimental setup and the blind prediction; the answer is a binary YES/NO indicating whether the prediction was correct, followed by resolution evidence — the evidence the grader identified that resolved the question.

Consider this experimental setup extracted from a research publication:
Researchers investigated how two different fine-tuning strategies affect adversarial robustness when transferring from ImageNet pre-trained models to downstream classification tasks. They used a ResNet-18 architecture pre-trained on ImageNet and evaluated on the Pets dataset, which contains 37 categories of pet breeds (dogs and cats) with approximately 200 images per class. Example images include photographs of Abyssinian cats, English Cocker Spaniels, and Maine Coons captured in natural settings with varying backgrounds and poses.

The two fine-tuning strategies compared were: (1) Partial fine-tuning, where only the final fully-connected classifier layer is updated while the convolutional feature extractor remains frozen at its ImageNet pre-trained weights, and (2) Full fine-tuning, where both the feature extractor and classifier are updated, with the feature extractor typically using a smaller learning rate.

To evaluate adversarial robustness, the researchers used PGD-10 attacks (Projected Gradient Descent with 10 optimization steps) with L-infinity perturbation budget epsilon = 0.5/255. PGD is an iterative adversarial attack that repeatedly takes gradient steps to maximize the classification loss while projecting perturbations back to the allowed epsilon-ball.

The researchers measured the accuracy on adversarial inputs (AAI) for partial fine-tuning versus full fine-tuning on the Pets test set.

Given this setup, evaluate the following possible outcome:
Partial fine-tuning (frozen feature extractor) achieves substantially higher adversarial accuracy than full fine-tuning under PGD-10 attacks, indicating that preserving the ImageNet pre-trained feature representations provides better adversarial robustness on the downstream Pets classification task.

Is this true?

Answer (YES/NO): NO